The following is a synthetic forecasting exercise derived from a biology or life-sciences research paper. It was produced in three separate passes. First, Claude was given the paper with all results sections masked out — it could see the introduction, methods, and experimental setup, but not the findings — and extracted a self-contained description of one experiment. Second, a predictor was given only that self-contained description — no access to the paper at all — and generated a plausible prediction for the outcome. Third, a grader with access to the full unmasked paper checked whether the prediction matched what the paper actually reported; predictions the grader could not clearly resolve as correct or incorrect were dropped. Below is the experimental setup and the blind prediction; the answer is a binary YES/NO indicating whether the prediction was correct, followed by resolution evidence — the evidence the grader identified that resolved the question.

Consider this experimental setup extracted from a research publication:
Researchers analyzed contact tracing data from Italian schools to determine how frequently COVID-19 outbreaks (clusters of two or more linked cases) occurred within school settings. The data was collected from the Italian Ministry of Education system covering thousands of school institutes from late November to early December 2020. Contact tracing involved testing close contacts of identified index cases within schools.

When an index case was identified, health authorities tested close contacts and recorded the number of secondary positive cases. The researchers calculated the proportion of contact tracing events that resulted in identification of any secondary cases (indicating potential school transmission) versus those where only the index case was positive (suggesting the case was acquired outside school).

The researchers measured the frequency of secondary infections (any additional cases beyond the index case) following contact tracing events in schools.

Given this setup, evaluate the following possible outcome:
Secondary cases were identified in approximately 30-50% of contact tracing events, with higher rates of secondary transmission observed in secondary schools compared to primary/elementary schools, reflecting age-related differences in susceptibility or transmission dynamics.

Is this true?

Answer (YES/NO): NO